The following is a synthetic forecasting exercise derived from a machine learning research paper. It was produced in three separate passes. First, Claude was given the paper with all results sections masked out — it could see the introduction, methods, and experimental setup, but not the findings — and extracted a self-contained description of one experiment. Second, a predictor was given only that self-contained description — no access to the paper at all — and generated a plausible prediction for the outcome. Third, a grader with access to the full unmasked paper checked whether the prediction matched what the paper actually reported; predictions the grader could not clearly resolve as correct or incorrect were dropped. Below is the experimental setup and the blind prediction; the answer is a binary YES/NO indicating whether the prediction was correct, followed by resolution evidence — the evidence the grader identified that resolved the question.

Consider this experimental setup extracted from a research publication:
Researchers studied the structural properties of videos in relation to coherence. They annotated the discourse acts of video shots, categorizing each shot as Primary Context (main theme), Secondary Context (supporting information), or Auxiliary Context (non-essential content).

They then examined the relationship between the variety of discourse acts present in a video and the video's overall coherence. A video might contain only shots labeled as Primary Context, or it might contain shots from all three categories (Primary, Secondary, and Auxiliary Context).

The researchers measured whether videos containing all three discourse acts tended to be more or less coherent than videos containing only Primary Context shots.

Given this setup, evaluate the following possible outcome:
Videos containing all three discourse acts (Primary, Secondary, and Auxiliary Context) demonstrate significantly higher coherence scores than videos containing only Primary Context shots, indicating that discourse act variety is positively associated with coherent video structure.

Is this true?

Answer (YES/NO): NO